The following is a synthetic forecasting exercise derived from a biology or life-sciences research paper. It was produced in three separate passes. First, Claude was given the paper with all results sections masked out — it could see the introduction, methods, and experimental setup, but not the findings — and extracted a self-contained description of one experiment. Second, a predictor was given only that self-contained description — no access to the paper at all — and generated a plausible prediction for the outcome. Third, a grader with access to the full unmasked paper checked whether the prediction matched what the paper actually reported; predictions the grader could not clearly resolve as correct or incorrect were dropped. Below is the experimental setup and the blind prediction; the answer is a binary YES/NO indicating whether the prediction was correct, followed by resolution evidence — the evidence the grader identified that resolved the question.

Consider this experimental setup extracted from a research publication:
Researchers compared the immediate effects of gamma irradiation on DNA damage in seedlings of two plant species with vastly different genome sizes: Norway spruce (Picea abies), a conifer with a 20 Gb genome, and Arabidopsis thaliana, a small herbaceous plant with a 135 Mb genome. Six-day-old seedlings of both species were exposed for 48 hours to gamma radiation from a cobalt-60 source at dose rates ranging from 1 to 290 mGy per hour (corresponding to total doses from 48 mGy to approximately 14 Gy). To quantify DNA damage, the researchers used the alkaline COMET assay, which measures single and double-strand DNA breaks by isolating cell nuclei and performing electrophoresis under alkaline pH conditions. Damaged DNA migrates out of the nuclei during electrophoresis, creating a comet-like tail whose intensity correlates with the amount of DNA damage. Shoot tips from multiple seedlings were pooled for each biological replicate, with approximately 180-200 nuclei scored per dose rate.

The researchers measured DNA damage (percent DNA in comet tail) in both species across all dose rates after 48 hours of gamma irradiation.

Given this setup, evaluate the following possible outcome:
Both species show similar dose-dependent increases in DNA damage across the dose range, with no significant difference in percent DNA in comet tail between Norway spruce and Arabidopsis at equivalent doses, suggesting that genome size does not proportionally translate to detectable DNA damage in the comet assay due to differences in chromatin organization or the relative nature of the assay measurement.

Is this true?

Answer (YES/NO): NO